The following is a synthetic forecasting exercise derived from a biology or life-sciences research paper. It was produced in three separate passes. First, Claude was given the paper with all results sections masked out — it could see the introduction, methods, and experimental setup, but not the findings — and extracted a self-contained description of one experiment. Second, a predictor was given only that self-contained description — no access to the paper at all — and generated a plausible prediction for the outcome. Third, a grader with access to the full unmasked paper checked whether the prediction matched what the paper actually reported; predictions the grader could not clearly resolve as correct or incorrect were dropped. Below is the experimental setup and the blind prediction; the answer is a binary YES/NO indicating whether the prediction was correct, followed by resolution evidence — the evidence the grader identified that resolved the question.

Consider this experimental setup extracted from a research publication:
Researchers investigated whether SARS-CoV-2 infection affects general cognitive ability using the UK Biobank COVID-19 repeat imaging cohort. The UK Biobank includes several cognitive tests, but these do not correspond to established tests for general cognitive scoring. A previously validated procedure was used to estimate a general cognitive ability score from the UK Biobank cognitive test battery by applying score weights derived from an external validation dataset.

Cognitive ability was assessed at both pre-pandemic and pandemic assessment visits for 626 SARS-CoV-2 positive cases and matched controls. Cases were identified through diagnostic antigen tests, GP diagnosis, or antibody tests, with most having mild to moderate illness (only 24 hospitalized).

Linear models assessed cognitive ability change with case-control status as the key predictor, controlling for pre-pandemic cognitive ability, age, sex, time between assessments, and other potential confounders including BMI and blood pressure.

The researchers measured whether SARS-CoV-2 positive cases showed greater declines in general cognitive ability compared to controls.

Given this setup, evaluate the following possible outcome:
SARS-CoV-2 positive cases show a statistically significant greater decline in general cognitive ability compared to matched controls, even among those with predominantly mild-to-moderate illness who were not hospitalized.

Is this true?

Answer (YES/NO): YES